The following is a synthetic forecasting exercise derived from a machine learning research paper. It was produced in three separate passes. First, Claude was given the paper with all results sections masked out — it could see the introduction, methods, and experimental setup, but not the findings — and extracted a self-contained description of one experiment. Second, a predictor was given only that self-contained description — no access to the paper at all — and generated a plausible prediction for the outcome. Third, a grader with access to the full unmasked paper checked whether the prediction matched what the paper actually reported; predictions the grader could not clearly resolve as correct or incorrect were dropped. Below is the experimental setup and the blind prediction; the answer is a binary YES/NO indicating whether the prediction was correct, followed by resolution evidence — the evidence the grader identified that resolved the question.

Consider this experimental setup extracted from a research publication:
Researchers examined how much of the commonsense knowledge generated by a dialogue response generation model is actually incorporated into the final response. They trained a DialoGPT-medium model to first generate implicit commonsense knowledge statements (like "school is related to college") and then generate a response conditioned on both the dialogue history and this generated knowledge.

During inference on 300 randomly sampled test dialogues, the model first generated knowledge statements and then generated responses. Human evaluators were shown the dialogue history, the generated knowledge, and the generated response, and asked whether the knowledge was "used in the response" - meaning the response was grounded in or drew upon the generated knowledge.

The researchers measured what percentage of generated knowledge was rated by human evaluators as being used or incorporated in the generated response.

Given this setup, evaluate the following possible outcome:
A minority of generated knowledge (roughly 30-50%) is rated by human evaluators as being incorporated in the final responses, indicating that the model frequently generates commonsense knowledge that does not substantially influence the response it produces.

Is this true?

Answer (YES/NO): NO